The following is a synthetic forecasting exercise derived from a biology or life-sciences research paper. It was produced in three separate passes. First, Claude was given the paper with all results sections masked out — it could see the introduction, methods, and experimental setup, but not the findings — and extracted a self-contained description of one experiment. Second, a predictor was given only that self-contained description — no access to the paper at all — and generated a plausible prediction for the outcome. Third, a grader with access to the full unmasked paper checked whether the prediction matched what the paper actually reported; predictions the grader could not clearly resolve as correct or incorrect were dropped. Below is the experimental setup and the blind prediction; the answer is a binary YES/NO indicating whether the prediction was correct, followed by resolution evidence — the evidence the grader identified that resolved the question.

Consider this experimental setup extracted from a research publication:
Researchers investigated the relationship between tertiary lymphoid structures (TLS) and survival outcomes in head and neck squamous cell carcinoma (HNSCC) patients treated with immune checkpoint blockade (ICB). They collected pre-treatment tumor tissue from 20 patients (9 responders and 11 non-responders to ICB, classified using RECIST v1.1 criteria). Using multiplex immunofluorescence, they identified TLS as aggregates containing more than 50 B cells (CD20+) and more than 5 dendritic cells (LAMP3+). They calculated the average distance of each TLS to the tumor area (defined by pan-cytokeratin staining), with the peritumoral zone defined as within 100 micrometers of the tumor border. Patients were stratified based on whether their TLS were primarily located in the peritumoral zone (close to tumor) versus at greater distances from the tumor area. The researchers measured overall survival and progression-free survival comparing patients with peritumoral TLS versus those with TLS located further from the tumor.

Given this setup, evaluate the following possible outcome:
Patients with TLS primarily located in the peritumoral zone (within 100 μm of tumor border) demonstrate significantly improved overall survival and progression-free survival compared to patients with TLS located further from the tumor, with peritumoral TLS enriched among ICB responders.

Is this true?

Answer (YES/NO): NO